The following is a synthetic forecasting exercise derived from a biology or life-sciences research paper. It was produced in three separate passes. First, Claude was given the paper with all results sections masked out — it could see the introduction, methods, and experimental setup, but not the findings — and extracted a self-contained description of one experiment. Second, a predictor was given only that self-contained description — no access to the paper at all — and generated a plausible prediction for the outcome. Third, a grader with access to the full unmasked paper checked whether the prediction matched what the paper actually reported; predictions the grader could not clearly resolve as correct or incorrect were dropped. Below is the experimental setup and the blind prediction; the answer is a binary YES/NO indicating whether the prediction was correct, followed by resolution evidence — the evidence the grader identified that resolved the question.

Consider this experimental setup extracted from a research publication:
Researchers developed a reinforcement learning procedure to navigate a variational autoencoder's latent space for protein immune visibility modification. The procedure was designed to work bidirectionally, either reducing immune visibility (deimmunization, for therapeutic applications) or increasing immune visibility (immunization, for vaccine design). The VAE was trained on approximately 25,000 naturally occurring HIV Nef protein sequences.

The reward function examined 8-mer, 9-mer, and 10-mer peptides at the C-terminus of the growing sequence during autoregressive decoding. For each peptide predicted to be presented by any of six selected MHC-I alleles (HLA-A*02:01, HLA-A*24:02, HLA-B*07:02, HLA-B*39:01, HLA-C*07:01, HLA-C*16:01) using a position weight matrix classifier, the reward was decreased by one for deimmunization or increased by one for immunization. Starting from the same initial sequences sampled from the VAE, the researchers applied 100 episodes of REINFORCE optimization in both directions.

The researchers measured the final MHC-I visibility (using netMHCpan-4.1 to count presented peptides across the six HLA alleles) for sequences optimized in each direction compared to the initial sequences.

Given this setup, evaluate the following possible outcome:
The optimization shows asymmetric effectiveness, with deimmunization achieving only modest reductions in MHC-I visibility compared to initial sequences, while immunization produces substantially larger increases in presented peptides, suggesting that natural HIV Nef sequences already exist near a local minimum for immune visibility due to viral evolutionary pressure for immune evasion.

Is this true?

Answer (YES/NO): NO